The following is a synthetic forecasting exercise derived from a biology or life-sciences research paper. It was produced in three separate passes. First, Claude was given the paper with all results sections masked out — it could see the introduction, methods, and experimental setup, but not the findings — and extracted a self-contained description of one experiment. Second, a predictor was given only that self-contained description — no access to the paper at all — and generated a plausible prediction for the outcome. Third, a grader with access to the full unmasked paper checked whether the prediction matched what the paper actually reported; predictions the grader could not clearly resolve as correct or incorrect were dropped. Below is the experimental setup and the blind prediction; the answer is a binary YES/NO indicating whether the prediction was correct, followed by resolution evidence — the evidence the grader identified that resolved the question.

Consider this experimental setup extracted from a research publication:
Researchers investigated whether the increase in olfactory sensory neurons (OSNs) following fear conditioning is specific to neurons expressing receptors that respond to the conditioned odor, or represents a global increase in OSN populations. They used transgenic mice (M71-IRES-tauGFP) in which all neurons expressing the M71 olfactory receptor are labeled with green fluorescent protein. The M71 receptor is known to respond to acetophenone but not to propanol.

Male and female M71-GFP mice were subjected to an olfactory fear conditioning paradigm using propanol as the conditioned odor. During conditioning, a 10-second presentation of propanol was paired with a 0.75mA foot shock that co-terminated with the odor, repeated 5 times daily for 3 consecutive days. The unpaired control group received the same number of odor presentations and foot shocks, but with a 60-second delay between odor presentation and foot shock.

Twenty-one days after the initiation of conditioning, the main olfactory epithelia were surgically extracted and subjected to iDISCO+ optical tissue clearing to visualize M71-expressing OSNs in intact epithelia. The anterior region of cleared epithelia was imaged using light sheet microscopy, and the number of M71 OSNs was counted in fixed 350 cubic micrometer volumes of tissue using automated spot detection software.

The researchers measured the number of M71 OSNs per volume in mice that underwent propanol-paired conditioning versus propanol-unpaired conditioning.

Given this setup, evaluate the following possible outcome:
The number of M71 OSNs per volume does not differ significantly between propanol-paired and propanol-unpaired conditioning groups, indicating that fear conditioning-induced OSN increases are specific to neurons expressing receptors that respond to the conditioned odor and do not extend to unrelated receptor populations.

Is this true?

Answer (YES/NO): YES